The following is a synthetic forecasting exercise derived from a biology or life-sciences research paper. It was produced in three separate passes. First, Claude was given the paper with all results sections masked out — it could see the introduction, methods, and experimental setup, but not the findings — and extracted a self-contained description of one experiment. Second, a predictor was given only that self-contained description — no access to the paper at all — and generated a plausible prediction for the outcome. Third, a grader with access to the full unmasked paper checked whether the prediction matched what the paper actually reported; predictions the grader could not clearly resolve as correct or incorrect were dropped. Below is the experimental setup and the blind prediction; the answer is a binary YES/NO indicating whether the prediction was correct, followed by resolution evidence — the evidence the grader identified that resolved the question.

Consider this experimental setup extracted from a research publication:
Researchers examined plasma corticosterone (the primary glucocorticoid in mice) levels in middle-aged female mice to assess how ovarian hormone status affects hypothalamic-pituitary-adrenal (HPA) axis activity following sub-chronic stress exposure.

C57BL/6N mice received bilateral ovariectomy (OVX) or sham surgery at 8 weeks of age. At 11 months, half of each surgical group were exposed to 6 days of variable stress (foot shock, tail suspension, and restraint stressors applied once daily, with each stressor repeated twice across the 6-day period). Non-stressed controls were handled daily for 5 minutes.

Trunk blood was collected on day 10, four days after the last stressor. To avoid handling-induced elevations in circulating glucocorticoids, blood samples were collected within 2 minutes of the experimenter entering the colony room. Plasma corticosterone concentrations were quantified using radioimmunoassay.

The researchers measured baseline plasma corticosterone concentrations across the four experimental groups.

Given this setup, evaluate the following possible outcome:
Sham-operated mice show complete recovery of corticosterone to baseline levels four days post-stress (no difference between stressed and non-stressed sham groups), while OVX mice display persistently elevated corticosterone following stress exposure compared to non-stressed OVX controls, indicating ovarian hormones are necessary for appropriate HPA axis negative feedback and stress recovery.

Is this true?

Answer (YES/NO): NO